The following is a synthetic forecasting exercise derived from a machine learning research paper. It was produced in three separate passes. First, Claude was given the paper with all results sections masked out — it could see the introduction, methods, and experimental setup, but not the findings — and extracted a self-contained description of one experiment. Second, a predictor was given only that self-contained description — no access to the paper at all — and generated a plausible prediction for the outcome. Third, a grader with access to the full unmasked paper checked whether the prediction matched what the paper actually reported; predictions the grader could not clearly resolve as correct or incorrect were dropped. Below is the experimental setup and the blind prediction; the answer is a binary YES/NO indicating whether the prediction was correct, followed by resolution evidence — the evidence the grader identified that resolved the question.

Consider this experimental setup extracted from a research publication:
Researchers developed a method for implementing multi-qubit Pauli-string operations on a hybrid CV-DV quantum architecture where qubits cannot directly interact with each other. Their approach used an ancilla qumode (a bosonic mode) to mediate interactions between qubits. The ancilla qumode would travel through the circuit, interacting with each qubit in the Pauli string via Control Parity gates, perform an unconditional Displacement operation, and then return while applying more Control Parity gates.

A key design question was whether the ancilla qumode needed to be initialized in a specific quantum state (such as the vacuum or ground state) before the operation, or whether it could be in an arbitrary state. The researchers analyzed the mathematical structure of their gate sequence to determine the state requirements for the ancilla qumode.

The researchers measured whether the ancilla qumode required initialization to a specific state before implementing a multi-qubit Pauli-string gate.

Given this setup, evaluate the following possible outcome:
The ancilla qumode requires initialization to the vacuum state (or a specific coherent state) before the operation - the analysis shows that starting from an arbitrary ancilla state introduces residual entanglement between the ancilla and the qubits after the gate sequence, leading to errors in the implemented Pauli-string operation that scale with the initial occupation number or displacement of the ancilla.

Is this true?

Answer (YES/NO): NO